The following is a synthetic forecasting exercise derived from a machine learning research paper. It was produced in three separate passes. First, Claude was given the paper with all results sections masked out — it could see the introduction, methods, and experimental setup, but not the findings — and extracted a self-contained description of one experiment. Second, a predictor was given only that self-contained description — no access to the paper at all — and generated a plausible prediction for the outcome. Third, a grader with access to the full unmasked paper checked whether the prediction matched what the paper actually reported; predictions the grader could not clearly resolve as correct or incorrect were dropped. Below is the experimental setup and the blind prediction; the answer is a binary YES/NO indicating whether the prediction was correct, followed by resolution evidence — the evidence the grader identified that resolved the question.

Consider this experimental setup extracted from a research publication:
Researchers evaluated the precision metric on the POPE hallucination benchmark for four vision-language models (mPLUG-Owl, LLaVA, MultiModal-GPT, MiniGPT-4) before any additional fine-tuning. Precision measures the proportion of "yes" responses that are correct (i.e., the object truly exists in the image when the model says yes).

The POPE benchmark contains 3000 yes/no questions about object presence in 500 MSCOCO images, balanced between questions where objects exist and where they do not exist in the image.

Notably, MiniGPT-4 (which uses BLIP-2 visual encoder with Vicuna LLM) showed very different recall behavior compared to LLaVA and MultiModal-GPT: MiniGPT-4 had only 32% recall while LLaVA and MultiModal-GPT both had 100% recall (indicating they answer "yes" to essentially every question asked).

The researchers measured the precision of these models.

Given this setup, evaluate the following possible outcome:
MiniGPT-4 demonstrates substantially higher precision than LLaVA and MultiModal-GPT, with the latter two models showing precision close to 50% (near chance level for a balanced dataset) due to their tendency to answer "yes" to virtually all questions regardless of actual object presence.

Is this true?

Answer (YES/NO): YES